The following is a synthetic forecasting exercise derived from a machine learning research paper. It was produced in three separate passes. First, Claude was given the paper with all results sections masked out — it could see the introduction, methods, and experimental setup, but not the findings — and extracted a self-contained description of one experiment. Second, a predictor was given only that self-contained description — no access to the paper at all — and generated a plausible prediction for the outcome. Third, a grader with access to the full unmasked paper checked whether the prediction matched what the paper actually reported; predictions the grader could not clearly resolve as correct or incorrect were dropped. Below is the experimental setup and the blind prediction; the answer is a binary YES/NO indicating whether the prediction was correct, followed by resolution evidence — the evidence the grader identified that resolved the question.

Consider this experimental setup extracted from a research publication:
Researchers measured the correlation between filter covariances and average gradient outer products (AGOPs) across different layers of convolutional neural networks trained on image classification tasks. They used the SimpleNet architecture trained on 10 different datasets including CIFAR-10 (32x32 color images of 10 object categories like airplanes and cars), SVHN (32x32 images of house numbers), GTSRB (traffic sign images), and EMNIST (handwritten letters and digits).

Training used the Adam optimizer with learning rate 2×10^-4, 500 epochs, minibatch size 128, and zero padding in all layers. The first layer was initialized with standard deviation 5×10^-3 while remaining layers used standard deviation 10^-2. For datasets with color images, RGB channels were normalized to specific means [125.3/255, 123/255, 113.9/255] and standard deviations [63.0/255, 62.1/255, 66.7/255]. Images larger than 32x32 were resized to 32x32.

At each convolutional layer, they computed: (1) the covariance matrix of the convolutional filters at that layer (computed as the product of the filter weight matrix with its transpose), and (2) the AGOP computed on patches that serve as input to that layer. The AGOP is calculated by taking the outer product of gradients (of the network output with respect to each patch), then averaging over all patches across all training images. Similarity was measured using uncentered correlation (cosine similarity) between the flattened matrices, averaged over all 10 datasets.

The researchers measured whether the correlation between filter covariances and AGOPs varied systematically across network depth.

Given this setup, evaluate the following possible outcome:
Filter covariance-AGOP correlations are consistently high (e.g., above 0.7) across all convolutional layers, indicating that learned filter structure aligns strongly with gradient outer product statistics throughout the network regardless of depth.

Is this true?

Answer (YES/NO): YES